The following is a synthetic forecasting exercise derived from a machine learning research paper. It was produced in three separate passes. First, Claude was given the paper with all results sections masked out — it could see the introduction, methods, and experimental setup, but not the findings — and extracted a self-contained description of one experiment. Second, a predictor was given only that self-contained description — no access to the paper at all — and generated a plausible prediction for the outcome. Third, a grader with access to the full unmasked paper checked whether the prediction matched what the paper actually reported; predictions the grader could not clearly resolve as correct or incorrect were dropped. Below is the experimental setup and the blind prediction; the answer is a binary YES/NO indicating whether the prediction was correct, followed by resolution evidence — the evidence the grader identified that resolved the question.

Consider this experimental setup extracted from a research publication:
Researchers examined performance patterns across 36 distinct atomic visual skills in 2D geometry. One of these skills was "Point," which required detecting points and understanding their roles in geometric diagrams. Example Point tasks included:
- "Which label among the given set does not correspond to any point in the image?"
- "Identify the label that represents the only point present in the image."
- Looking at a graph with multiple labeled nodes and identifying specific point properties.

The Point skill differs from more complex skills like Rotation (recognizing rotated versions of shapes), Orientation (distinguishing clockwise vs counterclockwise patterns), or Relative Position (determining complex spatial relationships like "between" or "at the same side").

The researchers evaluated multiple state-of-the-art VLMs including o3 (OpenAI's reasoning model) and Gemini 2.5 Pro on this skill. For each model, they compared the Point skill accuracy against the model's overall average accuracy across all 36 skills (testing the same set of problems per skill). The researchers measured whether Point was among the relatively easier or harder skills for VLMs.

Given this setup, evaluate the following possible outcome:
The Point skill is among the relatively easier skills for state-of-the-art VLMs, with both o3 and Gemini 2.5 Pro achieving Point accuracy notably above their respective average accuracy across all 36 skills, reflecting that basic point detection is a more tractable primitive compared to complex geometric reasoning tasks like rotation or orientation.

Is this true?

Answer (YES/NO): YES